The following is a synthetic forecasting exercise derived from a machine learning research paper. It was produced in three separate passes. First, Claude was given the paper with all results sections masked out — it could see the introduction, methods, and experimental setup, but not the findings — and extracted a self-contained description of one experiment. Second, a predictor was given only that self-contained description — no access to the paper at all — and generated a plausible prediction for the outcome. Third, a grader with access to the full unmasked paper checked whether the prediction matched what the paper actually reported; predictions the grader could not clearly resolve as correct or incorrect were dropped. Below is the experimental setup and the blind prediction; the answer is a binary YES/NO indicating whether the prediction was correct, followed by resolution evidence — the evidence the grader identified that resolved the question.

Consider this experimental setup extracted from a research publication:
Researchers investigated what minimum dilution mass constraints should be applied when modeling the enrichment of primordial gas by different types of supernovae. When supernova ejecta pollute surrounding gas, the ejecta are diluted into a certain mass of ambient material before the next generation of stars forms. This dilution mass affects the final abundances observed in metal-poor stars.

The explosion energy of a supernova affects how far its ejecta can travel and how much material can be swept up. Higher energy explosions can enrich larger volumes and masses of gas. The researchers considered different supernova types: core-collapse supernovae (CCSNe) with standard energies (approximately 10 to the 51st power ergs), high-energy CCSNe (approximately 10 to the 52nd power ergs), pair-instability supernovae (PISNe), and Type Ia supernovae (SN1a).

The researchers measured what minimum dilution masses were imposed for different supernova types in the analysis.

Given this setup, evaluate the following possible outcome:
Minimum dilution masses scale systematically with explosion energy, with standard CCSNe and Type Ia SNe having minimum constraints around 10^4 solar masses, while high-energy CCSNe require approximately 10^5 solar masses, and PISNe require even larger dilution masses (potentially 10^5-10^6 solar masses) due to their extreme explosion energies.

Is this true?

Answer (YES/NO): NO